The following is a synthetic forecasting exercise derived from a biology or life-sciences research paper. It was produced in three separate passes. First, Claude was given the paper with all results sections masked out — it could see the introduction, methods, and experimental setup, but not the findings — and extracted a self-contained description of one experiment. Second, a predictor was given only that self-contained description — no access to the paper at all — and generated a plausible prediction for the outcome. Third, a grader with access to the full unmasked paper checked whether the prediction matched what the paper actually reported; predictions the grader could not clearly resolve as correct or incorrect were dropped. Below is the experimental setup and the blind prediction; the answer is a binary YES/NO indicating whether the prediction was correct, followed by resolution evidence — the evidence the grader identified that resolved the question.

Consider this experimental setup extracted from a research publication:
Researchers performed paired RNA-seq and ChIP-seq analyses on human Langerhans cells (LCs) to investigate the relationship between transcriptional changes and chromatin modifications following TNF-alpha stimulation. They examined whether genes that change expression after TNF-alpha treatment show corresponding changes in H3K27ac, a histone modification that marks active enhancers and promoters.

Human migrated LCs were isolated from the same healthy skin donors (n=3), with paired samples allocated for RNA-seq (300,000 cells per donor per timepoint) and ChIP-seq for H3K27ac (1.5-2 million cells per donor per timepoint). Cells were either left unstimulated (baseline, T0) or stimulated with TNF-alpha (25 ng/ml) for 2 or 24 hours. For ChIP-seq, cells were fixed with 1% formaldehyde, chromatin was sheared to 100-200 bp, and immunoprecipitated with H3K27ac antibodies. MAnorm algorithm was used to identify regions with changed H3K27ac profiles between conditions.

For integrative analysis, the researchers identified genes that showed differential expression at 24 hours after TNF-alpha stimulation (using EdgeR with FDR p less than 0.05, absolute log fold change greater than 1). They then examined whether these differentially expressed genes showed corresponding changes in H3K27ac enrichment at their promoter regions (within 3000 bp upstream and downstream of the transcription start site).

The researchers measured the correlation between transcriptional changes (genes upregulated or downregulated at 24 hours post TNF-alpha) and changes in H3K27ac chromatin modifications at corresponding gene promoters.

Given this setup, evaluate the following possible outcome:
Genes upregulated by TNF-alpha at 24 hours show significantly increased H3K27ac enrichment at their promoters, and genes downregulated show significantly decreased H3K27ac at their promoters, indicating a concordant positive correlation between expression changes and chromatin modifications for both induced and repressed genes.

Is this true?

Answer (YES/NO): NO